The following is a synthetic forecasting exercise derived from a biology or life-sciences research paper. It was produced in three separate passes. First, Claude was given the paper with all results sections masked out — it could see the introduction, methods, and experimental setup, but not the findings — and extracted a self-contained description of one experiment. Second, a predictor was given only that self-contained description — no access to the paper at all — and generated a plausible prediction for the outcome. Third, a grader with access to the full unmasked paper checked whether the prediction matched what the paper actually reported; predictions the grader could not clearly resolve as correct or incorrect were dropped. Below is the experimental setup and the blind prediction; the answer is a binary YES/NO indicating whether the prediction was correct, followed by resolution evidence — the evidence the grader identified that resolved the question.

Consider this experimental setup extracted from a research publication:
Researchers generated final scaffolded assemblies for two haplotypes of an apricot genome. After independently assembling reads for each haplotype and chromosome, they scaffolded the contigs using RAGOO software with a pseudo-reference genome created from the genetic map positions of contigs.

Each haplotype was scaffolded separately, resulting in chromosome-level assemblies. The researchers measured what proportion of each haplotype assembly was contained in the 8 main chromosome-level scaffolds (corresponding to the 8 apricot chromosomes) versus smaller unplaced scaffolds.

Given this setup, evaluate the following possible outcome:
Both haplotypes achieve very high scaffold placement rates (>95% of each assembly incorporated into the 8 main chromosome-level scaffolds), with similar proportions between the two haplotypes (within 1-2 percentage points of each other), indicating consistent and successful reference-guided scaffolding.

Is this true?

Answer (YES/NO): YES